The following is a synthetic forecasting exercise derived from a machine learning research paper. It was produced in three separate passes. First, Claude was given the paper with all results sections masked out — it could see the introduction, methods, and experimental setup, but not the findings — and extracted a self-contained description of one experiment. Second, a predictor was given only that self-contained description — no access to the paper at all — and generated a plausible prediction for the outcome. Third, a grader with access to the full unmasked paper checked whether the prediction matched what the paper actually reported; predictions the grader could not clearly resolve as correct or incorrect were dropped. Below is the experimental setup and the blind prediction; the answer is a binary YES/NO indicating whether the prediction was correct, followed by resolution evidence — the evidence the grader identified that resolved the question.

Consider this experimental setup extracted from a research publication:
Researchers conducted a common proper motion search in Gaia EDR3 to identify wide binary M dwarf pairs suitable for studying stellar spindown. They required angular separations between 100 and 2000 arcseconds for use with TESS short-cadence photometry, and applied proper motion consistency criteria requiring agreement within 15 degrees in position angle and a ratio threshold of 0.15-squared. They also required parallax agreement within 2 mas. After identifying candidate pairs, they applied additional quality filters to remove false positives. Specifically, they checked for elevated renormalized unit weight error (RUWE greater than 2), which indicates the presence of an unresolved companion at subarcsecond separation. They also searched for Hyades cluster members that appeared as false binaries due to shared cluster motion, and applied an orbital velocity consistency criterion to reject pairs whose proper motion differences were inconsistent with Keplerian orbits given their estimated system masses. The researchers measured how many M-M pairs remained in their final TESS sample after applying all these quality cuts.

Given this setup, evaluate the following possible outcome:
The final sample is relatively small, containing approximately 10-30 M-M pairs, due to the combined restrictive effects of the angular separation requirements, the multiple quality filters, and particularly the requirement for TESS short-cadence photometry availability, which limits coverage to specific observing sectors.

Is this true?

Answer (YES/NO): YES